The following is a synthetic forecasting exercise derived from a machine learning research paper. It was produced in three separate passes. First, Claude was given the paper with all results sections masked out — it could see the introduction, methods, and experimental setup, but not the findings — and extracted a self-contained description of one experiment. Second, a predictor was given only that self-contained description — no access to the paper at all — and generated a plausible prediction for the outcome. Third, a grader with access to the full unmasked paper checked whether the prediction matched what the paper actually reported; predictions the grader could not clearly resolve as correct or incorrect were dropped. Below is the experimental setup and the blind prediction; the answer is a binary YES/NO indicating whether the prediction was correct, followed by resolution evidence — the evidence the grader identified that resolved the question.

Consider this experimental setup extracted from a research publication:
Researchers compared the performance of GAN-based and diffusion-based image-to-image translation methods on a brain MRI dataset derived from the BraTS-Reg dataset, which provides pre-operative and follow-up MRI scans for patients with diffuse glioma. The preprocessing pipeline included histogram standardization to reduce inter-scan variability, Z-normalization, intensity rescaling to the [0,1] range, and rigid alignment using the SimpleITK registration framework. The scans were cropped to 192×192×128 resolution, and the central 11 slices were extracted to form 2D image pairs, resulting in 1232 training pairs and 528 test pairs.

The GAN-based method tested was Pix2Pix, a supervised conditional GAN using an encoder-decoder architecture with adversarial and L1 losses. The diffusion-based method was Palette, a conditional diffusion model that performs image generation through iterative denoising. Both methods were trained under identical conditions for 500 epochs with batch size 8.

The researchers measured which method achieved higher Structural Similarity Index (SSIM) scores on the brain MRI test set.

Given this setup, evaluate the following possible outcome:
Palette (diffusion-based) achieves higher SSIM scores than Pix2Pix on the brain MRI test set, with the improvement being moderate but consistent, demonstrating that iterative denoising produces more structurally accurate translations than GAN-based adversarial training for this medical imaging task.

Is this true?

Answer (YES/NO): NO